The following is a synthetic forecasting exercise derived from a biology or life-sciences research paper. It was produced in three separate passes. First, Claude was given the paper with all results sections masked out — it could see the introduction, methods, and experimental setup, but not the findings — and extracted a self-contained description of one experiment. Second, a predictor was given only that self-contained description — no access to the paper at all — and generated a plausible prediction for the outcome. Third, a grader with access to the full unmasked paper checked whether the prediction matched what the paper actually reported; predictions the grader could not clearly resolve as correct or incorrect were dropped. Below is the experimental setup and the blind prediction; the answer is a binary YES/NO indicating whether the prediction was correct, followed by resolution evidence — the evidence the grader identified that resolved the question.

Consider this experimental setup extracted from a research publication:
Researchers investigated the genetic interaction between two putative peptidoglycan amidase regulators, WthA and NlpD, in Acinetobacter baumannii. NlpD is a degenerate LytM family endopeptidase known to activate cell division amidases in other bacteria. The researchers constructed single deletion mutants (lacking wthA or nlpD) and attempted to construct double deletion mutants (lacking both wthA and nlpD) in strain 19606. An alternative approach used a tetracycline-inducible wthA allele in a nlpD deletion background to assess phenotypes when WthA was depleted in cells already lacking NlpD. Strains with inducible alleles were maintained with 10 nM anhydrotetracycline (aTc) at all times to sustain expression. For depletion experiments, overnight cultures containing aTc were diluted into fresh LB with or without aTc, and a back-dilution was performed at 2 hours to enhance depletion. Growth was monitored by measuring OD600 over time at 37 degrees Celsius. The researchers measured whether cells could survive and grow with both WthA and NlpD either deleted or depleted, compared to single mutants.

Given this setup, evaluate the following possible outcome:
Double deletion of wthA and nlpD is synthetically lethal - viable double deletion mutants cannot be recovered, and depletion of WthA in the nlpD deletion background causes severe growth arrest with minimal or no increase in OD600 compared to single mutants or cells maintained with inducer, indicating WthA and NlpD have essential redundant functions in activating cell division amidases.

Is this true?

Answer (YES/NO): NO